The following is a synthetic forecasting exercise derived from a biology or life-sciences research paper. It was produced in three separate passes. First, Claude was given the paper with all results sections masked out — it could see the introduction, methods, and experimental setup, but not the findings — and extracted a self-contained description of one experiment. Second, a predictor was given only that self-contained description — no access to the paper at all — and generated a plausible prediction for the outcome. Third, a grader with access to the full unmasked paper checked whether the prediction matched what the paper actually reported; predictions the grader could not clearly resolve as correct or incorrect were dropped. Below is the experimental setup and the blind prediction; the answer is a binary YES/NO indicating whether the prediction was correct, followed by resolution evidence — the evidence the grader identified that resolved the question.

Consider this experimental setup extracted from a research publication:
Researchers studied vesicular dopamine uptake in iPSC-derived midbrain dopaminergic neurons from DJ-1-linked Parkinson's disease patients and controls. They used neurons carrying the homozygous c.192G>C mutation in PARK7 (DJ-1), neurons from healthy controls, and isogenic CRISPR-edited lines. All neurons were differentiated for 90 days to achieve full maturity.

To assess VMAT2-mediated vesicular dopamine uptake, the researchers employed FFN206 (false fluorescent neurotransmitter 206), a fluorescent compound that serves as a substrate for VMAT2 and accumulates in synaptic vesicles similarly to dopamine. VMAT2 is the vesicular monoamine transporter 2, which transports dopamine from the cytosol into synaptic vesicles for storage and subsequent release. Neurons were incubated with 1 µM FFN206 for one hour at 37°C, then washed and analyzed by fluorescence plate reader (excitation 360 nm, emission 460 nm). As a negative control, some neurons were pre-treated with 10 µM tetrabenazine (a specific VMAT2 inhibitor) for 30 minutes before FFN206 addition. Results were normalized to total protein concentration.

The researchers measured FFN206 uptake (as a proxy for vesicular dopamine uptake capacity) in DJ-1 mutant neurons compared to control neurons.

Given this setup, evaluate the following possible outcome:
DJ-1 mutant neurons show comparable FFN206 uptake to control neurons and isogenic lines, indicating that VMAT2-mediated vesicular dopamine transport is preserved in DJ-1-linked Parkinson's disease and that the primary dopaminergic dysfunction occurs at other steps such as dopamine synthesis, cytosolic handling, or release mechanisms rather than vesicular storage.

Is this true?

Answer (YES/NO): NO